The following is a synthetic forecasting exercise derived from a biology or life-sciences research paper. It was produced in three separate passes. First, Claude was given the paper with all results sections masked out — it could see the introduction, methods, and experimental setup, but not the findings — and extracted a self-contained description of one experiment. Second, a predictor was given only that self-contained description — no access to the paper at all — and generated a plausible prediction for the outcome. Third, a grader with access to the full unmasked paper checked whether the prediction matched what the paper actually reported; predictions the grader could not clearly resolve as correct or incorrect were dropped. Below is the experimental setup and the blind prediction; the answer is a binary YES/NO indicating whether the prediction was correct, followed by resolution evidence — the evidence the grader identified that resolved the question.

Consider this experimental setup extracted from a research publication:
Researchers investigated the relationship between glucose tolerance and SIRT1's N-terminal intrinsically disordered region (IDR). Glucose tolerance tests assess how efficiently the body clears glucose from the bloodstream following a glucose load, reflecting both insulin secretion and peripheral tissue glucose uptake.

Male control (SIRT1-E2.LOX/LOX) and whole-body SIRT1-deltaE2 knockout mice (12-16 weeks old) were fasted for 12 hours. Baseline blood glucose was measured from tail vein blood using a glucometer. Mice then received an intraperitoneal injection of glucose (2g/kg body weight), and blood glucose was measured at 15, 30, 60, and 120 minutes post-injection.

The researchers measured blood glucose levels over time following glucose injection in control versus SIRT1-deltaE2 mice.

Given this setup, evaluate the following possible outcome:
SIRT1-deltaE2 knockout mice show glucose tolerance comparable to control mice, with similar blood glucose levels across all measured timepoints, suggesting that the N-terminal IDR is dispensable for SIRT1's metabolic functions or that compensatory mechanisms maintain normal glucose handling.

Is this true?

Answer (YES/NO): NO